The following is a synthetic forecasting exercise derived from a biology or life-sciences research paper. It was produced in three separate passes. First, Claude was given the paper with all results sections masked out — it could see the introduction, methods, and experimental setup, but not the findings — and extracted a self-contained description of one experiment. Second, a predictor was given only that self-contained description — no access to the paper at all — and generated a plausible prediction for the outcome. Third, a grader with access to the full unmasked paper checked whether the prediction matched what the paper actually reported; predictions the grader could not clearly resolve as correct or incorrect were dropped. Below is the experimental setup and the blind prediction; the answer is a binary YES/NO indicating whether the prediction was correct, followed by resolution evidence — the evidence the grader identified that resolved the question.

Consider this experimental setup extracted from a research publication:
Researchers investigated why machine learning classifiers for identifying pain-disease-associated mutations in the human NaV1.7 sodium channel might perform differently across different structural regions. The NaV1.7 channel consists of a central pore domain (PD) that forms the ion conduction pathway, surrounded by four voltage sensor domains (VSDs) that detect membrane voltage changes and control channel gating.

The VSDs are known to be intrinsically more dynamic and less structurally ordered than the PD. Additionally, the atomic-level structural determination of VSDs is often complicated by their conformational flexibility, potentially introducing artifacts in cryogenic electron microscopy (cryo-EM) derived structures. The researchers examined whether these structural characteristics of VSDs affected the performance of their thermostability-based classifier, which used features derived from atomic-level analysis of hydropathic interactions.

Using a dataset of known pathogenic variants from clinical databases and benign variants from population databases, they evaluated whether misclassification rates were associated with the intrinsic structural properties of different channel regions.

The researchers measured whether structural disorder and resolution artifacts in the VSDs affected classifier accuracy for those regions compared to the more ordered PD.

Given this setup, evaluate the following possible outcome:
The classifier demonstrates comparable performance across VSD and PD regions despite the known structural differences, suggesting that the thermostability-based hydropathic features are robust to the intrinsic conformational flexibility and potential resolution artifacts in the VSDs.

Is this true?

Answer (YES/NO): NO